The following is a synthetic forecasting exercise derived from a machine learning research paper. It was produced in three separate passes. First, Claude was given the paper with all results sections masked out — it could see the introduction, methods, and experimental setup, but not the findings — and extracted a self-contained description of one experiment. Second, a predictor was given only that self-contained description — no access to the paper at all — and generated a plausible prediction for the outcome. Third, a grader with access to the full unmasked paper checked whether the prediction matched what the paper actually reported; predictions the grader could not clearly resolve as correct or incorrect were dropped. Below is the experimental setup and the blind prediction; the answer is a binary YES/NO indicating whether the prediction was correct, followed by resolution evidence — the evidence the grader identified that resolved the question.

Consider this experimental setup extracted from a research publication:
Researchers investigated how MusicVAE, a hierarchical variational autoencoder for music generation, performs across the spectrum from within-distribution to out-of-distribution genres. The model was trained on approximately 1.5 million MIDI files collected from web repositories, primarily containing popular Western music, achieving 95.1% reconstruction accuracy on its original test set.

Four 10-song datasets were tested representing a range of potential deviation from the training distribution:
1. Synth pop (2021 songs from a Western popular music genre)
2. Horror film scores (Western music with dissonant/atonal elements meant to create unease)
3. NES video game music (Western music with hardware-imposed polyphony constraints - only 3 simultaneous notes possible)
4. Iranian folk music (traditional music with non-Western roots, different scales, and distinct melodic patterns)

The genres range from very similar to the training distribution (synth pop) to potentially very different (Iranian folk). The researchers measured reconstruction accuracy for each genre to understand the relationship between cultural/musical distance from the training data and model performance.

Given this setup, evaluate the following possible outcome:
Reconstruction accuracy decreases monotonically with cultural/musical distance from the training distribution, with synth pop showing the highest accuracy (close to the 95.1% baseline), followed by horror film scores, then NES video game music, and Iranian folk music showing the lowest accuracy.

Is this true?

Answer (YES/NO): YES